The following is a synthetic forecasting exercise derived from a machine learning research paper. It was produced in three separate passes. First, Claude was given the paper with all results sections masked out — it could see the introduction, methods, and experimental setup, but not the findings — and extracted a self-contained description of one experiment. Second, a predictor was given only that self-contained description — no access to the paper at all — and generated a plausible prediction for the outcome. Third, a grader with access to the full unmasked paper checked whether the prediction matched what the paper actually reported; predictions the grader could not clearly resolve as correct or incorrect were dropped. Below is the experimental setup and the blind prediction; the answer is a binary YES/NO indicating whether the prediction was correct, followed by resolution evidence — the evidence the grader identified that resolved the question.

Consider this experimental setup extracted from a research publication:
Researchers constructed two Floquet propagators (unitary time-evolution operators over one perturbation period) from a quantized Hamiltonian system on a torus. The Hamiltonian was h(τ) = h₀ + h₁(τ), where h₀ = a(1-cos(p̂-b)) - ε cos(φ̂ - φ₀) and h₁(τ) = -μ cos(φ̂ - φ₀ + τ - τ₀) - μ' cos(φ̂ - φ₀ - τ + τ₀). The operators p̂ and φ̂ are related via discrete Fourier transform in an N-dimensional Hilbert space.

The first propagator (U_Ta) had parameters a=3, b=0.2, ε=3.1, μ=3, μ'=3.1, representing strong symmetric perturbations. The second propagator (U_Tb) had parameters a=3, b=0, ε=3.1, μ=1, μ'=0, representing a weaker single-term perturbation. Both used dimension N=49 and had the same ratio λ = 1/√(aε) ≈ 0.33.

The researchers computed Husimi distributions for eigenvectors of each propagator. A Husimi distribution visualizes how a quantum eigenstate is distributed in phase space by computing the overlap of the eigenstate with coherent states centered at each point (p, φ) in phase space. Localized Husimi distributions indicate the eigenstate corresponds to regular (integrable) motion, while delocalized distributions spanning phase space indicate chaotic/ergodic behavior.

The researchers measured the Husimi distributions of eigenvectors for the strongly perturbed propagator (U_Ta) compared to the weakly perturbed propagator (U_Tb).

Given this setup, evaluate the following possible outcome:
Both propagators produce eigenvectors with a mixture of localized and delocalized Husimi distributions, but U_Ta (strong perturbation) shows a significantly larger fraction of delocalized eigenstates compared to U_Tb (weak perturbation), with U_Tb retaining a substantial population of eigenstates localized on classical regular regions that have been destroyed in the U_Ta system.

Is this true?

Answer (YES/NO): NO